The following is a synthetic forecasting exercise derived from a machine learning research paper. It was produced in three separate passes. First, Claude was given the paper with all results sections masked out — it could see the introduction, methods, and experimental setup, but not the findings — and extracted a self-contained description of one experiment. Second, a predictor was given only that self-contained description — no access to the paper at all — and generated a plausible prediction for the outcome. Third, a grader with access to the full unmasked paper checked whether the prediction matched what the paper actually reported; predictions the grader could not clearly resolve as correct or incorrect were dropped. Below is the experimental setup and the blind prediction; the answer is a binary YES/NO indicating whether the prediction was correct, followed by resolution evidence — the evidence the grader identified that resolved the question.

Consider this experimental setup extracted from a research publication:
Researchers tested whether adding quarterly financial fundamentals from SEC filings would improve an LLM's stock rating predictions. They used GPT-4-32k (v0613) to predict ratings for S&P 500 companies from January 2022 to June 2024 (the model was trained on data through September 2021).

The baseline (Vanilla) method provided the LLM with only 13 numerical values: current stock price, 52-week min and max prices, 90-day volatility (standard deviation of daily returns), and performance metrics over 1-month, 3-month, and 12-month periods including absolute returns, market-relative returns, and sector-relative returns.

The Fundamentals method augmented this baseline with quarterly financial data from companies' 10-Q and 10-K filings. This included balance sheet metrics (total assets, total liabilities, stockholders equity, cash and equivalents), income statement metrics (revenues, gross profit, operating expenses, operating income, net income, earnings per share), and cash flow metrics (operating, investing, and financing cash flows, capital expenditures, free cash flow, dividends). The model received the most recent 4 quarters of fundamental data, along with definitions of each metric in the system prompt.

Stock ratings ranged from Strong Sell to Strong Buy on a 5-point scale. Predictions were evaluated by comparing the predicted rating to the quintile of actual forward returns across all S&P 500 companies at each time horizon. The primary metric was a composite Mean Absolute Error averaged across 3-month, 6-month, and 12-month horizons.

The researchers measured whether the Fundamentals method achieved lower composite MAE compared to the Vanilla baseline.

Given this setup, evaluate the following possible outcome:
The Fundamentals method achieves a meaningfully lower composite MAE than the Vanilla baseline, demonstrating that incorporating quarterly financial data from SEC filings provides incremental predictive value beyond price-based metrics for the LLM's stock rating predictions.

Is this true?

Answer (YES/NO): YES